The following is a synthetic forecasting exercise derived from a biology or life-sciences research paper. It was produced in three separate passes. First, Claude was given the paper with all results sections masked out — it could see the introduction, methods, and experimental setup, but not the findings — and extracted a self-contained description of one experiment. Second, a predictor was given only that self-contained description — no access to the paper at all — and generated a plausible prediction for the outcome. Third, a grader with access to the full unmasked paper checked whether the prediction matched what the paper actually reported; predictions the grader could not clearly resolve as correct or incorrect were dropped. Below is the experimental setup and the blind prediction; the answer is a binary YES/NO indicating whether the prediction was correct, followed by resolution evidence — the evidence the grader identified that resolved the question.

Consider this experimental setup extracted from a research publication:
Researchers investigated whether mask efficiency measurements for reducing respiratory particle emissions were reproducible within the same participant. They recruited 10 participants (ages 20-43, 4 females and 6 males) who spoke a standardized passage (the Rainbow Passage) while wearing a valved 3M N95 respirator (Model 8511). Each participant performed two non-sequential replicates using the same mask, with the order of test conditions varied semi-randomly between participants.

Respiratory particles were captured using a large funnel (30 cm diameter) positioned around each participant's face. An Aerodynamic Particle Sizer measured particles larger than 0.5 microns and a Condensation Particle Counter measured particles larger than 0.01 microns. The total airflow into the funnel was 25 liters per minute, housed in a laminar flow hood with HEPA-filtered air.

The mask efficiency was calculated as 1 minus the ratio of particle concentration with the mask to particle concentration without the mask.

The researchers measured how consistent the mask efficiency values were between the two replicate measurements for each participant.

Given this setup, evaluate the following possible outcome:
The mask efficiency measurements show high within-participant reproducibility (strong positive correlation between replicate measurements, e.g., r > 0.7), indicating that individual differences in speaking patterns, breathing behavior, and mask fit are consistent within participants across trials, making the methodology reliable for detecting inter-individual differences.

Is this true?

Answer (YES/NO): YES